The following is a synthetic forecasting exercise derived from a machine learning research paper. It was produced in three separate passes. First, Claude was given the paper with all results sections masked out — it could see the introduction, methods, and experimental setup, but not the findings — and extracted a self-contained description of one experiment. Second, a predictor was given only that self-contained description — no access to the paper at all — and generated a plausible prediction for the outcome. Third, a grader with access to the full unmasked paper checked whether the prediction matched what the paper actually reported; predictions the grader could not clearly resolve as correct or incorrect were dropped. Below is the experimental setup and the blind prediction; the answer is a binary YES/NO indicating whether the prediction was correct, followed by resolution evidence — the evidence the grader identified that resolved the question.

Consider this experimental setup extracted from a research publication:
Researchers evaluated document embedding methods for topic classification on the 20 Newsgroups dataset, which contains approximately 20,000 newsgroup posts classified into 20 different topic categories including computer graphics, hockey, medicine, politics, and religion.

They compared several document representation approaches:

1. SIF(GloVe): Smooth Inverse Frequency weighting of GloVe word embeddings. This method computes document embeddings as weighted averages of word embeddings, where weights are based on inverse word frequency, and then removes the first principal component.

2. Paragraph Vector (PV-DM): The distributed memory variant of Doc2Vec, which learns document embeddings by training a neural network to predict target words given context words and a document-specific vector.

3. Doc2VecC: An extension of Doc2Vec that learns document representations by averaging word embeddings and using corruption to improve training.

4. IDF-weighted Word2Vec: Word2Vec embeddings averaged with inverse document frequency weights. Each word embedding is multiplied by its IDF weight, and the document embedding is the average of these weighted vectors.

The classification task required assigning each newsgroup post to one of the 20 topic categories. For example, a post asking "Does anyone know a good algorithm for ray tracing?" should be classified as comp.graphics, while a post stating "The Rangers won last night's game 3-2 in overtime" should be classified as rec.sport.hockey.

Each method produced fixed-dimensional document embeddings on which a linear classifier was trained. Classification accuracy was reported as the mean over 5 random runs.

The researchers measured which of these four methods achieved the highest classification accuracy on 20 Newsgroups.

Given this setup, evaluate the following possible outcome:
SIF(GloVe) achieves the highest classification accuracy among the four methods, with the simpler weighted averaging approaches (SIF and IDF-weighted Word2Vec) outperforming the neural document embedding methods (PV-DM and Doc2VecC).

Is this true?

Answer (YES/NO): NO